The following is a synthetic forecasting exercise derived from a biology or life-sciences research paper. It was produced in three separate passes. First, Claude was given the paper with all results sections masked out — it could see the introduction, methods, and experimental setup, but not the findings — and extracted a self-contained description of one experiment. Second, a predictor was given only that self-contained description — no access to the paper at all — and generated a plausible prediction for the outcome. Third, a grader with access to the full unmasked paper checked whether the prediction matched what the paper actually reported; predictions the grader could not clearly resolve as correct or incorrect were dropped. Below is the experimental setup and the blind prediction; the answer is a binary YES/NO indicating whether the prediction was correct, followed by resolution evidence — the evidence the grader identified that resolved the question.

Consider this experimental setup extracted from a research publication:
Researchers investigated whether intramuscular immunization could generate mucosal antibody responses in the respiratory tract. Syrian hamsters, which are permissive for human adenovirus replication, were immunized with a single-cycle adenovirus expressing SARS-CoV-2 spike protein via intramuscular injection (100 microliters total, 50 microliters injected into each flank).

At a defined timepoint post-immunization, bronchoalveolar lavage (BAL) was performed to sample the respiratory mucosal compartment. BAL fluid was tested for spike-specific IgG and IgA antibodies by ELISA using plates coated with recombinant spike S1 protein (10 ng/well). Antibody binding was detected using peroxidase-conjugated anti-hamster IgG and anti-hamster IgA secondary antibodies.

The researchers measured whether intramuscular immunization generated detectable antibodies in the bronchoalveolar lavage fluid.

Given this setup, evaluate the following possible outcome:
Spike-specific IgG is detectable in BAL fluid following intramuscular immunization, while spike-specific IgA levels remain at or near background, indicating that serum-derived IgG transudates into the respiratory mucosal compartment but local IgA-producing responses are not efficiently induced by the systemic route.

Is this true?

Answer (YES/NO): YES